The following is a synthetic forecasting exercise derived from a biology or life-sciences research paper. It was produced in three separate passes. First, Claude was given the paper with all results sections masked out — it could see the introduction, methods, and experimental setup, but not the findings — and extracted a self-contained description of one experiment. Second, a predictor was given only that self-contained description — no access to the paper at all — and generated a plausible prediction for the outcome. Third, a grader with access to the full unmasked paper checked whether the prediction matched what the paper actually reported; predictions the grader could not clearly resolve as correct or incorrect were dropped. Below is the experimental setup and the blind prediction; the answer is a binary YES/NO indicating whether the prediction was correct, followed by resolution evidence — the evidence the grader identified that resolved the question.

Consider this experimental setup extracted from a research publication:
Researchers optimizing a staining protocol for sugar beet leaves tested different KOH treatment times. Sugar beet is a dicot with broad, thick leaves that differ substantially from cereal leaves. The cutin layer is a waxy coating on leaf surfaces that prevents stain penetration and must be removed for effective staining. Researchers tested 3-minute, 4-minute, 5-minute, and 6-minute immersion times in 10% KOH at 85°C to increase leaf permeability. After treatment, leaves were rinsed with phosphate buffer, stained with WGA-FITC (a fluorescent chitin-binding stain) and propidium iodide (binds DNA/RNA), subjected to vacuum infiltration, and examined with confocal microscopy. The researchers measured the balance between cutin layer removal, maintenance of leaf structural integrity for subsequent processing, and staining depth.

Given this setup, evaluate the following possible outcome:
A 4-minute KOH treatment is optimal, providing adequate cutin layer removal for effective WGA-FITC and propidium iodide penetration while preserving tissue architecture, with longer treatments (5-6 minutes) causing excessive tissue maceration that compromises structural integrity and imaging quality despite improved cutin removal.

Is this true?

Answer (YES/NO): NO